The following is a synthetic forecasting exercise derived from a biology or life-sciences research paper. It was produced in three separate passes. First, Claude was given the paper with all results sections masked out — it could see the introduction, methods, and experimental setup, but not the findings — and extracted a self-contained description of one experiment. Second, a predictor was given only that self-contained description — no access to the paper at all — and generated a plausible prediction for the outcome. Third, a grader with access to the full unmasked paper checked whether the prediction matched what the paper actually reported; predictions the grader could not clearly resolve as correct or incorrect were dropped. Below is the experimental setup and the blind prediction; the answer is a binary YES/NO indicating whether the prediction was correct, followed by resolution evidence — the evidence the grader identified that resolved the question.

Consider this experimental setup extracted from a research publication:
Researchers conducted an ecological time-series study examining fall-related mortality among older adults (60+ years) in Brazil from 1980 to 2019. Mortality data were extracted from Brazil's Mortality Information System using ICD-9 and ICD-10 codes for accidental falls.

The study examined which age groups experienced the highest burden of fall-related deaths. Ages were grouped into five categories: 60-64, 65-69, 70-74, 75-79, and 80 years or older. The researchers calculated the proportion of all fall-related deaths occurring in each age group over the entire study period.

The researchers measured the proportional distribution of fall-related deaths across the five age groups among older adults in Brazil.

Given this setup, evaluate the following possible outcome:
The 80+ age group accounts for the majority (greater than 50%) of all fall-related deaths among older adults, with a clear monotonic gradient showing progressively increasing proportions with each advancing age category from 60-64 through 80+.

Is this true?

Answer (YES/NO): NO